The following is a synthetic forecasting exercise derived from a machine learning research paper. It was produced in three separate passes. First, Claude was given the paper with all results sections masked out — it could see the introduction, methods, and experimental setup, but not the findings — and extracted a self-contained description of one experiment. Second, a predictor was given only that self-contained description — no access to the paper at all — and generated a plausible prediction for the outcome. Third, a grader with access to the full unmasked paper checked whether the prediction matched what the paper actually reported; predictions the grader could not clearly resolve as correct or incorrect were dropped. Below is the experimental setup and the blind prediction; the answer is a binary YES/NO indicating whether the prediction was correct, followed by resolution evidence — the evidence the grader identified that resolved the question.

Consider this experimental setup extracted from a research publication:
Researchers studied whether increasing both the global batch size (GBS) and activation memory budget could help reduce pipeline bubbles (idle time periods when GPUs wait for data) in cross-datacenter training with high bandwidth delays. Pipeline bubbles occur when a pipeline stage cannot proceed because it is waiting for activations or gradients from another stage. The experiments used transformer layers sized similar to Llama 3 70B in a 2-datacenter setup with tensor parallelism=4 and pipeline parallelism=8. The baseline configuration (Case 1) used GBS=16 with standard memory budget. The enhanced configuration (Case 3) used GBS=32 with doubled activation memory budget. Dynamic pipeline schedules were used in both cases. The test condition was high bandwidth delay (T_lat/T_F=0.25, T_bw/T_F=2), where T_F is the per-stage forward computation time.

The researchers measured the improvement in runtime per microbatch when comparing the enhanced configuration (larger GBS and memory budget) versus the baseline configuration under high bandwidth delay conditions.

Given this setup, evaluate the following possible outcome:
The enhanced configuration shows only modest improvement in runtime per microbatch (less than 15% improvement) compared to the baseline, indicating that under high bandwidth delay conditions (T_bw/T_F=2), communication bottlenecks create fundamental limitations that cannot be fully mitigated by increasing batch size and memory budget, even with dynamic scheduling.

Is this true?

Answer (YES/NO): NO